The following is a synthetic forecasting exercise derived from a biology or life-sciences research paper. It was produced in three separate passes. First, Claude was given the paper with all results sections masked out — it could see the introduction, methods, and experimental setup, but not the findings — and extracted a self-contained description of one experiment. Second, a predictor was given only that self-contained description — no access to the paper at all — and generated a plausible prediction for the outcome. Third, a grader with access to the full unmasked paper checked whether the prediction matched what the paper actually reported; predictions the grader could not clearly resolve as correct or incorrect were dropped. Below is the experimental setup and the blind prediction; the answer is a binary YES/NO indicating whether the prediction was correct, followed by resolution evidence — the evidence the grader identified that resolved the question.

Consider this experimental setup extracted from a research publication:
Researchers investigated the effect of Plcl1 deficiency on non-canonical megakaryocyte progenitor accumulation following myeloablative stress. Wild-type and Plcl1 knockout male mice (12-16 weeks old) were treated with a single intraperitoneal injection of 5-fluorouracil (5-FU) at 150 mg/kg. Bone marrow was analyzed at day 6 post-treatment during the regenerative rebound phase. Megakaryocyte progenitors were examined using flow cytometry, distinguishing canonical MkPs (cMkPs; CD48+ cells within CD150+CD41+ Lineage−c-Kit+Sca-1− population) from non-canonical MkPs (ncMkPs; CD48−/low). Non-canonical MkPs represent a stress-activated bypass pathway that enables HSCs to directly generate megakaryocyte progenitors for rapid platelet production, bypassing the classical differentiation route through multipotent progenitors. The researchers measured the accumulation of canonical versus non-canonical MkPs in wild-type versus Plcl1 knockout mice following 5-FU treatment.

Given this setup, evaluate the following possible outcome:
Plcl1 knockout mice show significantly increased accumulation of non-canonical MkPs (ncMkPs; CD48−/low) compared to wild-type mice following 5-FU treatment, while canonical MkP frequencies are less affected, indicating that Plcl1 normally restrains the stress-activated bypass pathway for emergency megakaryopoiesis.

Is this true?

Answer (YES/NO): YES